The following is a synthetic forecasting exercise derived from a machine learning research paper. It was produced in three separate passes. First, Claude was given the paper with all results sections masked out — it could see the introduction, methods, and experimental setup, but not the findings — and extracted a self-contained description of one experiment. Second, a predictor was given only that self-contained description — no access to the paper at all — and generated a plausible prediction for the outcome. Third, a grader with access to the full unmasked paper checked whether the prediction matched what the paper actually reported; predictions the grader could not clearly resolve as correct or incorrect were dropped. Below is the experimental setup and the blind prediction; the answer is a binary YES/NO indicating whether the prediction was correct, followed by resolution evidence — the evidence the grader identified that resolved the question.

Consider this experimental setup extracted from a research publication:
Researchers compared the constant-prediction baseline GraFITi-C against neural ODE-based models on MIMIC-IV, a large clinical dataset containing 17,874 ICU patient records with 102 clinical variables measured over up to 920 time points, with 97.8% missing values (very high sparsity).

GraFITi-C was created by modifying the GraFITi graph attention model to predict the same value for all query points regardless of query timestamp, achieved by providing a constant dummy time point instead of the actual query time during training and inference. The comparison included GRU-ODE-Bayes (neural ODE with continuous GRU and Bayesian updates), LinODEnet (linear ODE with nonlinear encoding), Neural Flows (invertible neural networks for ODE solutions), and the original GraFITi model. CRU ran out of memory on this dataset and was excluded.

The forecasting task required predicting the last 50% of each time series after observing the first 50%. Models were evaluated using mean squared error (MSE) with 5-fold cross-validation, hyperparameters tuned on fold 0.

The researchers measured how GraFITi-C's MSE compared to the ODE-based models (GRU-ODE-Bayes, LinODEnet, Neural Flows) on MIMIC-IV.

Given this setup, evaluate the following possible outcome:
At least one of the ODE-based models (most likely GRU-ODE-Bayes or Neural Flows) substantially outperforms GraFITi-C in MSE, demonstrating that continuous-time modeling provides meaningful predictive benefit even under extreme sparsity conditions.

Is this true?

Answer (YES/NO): NO